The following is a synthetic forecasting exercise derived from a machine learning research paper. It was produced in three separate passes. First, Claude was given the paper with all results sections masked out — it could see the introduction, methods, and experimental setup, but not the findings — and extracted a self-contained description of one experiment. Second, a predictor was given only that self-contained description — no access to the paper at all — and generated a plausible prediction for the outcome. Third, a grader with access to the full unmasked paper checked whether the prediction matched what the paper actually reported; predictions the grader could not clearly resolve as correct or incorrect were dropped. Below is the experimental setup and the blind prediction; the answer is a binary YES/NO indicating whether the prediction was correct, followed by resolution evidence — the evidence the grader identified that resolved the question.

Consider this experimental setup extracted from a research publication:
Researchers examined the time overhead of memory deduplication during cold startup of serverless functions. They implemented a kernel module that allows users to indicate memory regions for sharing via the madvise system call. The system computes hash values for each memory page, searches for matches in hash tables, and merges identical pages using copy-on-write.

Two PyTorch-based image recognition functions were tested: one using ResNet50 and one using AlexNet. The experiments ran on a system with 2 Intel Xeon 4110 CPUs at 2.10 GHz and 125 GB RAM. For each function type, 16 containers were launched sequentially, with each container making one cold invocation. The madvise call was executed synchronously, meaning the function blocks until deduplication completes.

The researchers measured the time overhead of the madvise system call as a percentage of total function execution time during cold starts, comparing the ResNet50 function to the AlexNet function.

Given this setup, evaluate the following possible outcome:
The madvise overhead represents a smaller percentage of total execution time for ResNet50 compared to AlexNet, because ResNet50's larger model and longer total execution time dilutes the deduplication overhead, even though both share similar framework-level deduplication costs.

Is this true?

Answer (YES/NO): YES